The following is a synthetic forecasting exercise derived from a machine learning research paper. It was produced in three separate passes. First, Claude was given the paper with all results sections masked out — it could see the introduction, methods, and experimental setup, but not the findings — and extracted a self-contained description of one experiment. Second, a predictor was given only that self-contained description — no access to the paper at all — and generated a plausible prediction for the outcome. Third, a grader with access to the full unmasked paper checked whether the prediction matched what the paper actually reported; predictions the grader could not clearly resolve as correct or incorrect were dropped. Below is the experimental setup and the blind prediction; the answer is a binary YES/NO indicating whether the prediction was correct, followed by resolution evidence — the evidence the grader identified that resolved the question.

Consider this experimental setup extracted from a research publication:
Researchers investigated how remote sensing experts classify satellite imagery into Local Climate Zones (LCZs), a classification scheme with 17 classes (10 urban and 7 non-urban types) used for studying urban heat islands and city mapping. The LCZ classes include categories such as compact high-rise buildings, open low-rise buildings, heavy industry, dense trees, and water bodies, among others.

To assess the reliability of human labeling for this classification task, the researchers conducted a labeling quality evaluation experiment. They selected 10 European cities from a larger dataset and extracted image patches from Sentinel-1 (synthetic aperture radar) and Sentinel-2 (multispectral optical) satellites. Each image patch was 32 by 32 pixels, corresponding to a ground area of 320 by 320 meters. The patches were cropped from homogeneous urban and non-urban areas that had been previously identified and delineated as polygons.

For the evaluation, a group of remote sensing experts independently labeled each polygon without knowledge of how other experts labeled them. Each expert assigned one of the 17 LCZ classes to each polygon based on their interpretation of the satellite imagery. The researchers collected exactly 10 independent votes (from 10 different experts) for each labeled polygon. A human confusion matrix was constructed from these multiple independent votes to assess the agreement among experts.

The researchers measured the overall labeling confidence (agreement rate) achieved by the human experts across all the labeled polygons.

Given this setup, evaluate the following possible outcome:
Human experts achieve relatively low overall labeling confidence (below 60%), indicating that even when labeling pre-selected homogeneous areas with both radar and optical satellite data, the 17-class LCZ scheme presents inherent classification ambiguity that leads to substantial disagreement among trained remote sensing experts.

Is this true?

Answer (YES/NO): NO